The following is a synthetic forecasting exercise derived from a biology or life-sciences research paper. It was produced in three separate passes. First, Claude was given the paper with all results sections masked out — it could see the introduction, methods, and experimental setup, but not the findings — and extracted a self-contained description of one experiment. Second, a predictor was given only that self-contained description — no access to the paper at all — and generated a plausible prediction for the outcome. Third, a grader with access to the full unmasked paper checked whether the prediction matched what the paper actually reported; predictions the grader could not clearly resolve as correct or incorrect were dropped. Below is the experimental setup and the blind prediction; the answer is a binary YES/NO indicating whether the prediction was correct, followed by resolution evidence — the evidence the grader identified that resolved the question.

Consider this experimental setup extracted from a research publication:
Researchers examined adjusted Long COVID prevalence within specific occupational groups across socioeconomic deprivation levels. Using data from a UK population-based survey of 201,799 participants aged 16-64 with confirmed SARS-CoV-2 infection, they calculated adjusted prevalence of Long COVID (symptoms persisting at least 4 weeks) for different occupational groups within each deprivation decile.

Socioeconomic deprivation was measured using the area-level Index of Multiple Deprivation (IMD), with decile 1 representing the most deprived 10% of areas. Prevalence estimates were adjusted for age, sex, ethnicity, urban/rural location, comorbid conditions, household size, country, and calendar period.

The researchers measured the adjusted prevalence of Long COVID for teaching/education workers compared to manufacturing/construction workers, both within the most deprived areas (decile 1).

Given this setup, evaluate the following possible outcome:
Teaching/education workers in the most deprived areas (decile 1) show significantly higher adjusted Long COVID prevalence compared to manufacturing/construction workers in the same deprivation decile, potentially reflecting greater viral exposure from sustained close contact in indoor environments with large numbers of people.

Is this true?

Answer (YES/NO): YES